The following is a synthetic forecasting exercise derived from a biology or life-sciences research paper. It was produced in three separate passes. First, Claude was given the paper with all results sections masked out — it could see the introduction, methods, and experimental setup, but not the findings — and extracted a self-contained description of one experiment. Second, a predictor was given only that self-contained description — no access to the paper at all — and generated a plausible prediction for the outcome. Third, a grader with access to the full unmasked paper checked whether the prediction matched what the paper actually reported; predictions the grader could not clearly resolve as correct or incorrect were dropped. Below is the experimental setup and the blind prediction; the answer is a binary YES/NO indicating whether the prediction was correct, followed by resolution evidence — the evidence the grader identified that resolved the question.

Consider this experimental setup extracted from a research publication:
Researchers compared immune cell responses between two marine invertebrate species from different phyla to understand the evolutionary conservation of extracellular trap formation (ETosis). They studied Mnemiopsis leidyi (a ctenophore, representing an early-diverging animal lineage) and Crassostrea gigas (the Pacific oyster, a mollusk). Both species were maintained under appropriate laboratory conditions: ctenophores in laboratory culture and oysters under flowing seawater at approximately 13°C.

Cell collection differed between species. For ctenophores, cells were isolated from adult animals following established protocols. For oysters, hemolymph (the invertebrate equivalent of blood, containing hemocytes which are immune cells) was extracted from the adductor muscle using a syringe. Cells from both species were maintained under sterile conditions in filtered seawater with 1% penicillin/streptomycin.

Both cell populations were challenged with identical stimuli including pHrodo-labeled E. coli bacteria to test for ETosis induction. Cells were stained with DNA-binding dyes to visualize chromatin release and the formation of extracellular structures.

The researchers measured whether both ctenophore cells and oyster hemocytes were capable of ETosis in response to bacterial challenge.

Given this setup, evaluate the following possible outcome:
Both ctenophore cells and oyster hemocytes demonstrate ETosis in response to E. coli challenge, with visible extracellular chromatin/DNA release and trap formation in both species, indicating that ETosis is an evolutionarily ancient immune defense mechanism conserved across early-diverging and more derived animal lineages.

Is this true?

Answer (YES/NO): NO